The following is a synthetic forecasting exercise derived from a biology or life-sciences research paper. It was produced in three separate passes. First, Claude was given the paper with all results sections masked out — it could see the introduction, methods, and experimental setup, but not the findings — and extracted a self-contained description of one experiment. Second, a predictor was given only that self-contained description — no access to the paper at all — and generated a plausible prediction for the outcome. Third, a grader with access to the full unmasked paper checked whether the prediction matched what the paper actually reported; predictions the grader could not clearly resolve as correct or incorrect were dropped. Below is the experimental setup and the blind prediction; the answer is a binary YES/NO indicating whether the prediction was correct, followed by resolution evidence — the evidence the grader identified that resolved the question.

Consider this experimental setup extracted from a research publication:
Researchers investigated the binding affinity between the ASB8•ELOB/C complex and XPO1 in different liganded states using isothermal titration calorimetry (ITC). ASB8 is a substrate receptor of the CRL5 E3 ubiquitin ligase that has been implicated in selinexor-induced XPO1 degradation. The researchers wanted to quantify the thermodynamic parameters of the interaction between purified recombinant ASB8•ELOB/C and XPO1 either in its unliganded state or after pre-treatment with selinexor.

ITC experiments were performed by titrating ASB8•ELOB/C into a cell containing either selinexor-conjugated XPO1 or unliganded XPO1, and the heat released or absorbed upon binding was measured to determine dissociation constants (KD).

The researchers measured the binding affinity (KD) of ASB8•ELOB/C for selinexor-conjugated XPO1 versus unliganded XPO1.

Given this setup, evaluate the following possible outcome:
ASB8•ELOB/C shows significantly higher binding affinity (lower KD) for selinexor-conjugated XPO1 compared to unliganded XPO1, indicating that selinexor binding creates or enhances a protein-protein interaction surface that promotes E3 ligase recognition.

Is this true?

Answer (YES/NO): YES